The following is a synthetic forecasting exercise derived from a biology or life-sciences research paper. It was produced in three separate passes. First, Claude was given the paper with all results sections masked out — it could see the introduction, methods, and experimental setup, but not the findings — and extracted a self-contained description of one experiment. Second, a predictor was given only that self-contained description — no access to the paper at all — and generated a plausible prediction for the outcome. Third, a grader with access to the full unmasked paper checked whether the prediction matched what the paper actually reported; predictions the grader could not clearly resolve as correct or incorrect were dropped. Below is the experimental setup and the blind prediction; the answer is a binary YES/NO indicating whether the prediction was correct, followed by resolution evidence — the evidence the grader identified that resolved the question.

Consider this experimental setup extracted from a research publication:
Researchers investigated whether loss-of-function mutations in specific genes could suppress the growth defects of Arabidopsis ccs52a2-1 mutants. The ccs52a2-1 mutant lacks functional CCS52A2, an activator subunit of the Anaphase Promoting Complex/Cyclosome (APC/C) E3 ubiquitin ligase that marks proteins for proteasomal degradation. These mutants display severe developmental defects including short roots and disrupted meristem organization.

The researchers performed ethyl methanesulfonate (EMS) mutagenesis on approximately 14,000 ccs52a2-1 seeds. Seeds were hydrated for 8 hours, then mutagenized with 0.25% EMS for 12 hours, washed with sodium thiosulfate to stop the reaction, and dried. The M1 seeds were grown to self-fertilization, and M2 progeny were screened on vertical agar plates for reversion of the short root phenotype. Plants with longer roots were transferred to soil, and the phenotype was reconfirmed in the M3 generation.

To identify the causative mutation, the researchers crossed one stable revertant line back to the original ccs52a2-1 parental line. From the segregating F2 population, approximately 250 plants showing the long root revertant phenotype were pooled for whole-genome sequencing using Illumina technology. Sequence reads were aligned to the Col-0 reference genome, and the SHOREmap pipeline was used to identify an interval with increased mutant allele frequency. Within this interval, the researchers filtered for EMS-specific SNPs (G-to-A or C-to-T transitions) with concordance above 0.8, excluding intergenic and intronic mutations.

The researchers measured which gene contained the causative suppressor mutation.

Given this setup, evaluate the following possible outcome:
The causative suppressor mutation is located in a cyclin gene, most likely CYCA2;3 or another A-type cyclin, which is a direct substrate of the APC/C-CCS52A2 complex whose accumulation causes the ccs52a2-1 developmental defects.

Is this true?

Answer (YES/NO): YES